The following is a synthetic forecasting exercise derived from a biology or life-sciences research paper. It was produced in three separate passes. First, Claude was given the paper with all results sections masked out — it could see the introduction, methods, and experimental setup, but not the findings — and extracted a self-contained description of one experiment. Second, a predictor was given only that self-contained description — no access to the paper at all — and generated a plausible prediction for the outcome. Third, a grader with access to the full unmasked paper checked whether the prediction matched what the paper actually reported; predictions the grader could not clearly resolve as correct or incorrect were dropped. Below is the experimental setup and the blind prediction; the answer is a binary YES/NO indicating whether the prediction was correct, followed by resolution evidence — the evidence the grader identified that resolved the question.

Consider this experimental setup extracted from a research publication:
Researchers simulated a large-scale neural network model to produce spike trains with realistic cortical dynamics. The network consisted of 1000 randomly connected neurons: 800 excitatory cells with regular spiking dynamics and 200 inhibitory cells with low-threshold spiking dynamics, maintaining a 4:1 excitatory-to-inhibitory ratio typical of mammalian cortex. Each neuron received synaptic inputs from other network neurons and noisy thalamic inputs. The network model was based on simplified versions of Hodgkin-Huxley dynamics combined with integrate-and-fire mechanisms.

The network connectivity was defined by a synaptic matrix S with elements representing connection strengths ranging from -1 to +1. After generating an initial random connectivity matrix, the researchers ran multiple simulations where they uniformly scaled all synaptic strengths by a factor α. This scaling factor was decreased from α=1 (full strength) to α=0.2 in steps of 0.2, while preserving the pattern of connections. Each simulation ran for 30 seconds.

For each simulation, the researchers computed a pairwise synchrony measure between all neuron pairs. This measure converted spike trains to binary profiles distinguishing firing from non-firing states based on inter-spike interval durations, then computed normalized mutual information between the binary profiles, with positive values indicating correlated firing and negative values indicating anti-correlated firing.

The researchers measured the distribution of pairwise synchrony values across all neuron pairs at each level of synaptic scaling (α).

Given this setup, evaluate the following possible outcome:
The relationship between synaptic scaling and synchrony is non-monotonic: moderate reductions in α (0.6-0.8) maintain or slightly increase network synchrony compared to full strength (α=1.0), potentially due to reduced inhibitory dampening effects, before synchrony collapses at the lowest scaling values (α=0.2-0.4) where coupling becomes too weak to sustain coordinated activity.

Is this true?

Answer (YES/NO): NO